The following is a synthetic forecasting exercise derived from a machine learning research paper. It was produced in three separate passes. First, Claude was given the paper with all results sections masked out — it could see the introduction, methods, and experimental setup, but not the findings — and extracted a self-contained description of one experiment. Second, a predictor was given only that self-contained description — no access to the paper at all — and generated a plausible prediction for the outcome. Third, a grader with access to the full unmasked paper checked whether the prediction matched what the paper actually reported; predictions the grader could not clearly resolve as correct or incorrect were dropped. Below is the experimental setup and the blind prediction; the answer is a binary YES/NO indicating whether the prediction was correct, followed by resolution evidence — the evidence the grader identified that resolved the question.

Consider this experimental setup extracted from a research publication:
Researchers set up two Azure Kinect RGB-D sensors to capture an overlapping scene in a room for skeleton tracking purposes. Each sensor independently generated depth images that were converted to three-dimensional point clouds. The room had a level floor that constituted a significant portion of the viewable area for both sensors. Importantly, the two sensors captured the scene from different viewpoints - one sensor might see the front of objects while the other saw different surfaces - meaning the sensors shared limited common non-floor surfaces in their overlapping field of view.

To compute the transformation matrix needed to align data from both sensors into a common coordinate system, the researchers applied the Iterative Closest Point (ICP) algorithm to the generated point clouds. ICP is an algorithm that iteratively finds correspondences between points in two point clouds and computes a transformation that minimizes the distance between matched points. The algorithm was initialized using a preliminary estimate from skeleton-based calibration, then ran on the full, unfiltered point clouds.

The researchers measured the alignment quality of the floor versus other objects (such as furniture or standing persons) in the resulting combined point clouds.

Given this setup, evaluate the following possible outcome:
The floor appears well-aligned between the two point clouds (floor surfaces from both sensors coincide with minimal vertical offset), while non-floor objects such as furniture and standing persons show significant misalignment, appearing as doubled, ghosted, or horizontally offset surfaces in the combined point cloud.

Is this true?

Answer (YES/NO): YES